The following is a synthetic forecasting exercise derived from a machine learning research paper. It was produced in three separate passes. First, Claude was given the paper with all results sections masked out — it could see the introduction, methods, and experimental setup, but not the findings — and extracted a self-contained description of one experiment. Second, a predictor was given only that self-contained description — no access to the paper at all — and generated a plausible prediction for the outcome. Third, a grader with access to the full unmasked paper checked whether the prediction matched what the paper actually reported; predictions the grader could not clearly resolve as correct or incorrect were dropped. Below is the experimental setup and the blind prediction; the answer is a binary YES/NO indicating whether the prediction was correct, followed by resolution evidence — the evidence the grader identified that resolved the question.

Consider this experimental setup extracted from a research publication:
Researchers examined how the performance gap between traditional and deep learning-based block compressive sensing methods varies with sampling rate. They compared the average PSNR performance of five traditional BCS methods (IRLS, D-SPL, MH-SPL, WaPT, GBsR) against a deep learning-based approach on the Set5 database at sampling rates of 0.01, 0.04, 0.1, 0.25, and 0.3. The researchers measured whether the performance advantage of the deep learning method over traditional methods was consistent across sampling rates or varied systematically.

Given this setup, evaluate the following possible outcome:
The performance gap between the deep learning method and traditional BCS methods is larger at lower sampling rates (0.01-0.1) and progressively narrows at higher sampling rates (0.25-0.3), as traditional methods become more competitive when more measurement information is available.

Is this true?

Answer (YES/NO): YES